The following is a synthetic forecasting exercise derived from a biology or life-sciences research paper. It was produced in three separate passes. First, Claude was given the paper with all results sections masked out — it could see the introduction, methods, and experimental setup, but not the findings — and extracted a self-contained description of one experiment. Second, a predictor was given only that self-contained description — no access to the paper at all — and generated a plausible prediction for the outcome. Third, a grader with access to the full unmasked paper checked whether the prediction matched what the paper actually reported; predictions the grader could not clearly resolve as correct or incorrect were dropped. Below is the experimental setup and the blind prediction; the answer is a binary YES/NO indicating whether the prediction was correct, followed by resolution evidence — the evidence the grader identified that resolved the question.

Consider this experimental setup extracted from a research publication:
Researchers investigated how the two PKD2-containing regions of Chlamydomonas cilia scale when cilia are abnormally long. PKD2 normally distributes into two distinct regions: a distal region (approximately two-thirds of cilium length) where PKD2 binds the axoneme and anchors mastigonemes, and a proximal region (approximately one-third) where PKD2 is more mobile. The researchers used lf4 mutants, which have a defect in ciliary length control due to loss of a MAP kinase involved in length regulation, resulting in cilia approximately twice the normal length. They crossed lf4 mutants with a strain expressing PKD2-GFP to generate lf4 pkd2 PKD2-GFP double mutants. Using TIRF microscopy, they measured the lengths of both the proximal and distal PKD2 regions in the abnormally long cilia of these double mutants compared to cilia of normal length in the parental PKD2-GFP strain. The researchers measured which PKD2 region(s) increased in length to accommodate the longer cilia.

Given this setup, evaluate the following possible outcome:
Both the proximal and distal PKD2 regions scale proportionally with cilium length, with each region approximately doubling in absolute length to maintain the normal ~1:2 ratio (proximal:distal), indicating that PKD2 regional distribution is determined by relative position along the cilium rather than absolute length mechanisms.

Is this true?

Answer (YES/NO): NO